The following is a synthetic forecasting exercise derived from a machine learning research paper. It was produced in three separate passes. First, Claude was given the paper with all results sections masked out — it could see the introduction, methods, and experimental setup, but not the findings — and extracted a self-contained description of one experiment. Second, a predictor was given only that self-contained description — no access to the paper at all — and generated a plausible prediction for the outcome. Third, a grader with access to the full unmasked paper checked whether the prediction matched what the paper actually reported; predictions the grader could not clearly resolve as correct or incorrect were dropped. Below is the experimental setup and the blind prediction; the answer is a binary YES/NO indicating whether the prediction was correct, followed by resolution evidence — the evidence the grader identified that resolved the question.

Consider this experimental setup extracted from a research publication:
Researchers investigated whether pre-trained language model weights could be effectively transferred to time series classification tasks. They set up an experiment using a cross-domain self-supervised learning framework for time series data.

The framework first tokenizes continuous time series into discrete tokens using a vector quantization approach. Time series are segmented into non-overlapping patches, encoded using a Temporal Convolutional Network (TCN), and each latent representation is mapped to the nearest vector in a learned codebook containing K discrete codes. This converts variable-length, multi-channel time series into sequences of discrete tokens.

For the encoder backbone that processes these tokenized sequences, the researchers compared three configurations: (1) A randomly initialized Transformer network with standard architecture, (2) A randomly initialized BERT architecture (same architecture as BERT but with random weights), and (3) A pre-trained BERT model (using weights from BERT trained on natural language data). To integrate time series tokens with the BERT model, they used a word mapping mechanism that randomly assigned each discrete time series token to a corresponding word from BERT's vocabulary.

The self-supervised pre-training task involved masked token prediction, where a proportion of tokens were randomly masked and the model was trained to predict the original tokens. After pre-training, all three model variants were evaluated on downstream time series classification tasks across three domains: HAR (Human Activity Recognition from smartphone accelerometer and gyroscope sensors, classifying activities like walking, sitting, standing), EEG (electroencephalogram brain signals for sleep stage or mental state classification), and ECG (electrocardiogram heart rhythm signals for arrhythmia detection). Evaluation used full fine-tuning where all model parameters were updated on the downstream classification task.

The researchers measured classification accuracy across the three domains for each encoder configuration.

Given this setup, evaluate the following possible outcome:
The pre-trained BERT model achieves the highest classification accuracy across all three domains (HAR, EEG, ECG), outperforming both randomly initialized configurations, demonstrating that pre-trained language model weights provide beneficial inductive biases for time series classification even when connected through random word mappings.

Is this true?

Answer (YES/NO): YES